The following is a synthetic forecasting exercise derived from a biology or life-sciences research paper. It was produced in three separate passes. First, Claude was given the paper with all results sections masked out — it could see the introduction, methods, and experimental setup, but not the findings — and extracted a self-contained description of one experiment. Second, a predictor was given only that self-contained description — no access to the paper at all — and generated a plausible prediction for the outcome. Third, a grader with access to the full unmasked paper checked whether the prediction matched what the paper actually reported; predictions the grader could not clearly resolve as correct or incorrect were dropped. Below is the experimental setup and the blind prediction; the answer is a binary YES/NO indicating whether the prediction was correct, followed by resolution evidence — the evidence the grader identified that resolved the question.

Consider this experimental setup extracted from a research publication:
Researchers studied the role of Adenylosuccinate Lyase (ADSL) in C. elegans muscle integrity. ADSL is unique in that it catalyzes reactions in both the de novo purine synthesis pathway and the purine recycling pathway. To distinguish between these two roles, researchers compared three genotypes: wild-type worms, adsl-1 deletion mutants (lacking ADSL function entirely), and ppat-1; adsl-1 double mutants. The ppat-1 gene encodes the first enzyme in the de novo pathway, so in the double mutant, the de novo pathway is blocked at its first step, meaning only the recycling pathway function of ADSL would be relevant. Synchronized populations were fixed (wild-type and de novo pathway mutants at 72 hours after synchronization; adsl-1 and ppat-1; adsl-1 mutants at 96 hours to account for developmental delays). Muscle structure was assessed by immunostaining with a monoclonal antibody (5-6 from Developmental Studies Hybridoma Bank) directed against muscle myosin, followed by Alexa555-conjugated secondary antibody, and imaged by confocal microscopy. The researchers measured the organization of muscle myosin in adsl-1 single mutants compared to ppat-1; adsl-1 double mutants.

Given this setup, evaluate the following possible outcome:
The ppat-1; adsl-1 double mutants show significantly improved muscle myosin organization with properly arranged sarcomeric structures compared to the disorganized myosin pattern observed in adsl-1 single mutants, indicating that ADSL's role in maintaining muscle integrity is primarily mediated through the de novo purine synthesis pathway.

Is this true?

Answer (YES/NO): NO